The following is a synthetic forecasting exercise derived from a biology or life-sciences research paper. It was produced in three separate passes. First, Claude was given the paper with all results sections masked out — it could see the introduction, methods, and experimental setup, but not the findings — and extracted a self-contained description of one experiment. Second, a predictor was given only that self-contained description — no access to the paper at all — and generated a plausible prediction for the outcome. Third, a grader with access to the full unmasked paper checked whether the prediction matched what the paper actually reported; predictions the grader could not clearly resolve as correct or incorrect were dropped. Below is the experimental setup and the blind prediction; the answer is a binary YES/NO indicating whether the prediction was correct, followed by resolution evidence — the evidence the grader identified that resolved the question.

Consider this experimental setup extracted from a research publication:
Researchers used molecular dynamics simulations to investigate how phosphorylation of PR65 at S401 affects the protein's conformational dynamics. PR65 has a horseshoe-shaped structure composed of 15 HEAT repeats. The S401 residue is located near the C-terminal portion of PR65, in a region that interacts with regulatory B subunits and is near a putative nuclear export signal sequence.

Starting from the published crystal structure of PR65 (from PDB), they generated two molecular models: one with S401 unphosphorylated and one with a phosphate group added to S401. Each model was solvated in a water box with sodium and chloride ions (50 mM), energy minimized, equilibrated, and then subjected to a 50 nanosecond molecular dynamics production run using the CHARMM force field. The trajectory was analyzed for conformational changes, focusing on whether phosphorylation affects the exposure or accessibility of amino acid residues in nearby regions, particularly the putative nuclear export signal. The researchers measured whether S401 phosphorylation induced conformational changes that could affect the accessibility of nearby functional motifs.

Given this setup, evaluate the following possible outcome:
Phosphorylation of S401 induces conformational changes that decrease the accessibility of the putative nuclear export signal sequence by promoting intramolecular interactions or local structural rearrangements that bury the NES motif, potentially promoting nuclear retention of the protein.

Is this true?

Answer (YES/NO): NO